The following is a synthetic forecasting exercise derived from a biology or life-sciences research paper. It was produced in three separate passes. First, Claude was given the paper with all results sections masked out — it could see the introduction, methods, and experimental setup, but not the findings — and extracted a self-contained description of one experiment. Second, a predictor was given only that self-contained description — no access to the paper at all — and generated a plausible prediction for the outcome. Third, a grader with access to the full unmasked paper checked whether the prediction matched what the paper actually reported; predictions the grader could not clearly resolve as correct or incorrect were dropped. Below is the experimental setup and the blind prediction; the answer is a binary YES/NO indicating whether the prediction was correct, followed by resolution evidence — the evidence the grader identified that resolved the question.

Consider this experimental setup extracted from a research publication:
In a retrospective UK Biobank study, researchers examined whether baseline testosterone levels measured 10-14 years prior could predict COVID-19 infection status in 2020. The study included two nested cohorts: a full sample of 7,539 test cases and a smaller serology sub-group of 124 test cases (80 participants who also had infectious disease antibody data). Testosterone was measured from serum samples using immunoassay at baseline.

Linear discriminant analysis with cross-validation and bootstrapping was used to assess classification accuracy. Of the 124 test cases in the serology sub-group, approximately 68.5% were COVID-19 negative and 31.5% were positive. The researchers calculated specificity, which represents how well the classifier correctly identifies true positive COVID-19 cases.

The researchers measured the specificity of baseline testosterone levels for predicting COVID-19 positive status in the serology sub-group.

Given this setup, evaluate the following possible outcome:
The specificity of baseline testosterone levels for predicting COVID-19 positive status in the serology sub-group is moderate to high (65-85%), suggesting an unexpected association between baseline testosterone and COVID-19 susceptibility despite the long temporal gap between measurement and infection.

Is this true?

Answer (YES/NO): NO